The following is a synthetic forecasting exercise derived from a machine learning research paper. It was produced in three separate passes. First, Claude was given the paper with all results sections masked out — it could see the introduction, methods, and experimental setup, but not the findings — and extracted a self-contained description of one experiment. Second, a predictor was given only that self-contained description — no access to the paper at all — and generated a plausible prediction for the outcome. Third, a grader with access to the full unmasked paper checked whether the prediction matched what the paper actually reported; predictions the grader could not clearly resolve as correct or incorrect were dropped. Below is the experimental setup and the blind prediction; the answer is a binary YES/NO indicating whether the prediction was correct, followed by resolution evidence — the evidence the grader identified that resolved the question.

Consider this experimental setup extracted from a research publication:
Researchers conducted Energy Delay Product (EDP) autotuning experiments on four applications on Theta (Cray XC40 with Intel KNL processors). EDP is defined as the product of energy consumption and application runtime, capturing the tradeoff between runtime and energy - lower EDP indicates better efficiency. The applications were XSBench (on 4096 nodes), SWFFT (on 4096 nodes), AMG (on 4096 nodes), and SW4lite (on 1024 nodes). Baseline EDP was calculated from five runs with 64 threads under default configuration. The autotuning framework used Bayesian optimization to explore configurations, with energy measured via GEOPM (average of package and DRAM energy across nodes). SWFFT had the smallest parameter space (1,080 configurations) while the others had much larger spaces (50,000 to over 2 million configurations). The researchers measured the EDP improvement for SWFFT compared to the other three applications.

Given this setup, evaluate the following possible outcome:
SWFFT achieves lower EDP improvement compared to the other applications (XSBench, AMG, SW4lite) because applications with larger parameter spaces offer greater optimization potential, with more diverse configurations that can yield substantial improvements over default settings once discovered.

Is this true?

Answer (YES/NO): YES